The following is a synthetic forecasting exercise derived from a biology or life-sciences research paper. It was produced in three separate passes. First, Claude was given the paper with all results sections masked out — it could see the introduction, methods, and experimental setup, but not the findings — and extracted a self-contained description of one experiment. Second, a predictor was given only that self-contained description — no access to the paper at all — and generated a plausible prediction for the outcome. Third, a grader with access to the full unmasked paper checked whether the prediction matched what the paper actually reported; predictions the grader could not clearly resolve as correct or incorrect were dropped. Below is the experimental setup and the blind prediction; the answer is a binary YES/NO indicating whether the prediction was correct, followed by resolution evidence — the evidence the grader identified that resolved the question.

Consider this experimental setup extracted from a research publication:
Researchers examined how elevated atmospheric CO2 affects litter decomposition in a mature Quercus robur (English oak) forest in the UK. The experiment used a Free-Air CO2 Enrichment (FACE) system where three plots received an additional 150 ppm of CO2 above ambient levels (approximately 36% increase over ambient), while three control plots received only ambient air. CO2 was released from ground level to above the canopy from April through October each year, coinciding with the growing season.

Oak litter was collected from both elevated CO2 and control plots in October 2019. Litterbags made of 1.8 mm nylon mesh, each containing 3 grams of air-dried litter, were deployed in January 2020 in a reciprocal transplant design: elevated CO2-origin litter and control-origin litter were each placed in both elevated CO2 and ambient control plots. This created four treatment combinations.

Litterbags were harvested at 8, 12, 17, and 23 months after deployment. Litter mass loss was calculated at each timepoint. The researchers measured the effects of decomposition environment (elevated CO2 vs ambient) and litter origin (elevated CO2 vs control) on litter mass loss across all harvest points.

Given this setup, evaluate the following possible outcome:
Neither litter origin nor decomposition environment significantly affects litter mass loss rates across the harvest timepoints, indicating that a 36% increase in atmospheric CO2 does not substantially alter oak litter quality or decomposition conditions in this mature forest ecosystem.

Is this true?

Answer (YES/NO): NO